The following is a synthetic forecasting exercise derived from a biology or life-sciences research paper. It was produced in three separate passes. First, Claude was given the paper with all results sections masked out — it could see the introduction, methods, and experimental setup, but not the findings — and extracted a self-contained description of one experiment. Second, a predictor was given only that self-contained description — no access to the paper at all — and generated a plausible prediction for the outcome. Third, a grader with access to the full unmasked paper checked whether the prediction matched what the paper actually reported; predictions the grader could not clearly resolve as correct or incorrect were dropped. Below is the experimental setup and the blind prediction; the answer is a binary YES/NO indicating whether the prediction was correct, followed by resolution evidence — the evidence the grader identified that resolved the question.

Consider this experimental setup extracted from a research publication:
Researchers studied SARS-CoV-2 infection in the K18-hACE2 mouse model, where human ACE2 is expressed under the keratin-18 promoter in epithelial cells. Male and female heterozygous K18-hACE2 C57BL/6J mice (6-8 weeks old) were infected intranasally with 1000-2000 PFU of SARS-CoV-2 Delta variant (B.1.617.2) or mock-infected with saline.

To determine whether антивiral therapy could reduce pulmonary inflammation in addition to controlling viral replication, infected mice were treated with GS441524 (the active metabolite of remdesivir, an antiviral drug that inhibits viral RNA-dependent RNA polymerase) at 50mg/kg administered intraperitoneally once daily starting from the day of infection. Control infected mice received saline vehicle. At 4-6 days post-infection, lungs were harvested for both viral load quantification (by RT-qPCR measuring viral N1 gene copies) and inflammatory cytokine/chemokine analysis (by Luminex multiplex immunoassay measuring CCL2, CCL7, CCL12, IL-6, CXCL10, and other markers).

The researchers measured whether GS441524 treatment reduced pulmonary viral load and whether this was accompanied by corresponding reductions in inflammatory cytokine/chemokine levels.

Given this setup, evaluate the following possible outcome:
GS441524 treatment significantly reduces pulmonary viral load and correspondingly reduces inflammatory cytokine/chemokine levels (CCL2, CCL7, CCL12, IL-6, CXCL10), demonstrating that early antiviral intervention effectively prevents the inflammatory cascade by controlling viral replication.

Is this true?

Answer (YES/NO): YES